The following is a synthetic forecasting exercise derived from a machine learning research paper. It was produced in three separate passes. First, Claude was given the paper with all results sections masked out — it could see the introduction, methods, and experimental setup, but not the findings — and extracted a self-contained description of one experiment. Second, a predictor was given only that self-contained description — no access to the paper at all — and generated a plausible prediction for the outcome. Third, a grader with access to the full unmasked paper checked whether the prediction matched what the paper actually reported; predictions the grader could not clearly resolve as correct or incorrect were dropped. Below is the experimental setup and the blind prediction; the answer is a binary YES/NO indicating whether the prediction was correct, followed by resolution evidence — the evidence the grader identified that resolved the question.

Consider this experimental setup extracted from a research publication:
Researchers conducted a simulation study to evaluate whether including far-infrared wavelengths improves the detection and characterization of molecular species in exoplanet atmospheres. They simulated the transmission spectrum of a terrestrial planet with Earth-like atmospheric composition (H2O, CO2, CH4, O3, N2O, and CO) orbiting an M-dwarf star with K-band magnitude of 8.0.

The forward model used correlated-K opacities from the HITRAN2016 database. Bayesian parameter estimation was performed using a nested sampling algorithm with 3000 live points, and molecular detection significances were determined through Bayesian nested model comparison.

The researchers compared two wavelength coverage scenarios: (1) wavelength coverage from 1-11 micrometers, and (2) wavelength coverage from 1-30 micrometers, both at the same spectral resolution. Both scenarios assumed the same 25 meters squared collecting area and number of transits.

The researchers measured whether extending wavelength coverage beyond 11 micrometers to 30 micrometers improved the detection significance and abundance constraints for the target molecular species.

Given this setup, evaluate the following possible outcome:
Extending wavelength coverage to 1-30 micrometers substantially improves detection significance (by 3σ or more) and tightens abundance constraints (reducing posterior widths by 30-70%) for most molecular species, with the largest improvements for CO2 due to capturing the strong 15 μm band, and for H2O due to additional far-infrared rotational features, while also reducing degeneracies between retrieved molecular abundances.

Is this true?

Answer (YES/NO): NO